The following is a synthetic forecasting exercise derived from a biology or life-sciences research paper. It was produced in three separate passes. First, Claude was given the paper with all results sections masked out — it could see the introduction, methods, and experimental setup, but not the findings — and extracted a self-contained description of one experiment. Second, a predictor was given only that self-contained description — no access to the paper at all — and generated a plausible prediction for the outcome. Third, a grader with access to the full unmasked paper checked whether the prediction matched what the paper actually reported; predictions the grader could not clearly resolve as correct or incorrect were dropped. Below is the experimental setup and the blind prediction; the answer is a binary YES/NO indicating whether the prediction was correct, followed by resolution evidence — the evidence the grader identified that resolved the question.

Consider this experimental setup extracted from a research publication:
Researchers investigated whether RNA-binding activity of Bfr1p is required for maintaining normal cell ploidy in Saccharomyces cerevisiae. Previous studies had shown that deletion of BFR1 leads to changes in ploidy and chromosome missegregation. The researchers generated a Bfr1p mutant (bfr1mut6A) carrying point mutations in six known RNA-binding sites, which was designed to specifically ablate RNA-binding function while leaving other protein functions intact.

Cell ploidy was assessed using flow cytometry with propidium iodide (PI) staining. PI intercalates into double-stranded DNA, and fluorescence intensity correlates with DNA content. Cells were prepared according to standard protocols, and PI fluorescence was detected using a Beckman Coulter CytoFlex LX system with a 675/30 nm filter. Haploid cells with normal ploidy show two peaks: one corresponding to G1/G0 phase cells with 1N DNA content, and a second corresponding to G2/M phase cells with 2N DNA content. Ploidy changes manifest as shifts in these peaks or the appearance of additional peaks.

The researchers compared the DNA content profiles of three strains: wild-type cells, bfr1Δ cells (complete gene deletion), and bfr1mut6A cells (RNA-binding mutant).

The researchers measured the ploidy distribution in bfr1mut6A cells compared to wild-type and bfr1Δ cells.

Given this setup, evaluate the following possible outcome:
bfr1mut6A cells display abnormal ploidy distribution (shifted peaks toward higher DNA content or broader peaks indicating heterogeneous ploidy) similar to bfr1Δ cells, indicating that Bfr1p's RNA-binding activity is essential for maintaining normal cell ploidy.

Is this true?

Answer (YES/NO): NO